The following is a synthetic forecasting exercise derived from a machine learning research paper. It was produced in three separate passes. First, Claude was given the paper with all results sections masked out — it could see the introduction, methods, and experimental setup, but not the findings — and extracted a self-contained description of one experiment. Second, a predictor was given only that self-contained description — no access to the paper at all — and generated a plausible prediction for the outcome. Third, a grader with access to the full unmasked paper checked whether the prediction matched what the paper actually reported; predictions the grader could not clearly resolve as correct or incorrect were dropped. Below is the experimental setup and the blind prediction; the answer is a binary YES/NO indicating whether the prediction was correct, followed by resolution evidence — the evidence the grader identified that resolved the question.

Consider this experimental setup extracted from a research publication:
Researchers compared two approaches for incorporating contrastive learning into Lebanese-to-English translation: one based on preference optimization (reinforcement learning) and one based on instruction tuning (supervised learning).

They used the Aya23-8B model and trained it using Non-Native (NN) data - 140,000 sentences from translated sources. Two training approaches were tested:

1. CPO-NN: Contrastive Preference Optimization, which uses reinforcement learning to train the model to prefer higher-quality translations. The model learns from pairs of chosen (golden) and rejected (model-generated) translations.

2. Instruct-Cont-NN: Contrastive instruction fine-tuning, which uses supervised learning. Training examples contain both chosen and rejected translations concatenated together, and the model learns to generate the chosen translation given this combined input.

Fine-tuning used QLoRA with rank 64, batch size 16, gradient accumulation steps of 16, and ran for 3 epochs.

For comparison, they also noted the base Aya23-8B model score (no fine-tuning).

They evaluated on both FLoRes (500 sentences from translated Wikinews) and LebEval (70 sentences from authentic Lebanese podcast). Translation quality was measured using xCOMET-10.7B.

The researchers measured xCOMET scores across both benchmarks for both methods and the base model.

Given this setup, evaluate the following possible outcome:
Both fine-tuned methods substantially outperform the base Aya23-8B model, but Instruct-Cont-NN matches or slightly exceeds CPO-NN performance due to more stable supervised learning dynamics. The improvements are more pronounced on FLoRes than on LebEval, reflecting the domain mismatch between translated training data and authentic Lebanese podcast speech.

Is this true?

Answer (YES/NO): NO